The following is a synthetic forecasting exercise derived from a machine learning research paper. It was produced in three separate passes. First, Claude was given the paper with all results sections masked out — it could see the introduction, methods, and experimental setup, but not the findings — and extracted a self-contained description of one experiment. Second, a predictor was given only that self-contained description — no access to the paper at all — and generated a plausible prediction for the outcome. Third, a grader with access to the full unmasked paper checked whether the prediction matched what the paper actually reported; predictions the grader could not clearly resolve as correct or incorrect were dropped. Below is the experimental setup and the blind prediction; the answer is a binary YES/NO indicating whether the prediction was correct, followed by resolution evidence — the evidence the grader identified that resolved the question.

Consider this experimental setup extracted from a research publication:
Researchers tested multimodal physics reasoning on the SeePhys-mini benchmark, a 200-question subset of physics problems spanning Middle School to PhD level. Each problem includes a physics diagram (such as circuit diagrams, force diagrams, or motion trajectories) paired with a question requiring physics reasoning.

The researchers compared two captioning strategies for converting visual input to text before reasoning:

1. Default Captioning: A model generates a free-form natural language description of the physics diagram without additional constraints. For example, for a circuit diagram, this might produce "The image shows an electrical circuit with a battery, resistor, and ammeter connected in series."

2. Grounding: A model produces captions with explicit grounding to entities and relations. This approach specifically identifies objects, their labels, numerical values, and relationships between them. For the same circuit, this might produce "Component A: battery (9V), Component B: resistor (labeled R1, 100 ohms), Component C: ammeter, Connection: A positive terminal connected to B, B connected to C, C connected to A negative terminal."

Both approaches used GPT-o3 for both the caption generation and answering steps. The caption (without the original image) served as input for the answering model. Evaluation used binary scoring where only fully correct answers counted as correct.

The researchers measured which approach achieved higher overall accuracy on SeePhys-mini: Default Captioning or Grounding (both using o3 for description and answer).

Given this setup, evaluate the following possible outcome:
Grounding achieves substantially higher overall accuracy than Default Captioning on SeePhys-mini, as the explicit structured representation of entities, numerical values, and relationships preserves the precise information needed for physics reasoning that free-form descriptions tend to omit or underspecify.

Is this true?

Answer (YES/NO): NO